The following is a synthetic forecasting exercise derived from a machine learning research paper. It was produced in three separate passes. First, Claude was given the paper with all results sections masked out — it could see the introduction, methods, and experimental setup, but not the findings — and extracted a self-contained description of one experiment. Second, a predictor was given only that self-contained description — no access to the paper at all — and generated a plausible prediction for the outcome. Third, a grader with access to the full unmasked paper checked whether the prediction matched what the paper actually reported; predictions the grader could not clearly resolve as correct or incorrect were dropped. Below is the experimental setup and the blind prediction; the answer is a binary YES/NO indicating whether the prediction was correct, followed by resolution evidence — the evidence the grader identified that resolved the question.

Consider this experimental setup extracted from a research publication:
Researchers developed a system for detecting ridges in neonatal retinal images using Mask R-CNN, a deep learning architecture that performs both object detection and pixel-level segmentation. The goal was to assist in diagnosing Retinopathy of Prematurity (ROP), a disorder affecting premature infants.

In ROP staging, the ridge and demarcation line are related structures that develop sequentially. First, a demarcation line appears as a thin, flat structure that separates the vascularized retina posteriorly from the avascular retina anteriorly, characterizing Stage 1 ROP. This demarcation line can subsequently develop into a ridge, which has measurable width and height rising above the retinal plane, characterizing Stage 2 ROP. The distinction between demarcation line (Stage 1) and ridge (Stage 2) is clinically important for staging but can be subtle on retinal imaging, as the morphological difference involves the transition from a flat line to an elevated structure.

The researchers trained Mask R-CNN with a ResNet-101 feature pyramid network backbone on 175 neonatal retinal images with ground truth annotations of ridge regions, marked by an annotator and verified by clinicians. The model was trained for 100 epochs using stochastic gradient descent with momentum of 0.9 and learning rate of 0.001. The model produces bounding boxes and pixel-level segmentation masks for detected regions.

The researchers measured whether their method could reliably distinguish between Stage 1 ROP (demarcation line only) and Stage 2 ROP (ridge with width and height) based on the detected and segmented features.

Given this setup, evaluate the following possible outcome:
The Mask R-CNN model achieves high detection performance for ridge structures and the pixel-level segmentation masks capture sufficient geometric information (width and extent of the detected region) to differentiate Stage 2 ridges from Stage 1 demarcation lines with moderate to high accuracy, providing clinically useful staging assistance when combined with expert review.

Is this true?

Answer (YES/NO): NO